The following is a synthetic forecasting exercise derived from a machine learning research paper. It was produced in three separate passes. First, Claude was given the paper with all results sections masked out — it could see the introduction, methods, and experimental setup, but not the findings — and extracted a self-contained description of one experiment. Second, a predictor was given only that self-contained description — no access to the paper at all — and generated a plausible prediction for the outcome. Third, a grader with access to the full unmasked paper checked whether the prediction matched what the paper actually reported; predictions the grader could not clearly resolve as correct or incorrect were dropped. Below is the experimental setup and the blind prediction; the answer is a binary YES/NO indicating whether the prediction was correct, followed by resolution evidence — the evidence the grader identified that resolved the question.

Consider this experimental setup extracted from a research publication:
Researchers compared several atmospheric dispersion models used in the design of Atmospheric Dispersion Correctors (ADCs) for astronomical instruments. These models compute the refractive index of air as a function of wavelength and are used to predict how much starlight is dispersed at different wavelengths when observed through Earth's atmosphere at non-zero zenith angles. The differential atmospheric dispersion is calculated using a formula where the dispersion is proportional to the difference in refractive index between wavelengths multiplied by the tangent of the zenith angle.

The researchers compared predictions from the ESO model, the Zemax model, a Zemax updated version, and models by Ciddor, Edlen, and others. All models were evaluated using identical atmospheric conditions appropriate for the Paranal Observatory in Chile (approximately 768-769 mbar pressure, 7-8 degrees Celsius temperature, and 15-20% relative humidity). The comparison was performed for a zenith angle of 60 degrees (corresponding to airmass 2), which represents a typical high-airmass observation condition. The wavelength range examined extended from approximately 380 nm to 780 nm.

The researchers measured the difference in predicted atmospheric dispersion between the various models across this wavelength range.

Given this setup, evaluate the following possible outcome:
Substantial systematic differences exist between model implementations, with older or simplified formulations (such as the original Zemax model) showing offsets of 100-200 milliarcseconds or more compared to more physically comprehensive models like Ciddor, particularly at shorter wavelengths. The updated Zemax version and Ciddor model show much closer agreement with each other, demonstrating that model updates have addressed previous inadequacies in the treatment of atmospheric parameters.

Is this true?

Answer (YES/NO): NO